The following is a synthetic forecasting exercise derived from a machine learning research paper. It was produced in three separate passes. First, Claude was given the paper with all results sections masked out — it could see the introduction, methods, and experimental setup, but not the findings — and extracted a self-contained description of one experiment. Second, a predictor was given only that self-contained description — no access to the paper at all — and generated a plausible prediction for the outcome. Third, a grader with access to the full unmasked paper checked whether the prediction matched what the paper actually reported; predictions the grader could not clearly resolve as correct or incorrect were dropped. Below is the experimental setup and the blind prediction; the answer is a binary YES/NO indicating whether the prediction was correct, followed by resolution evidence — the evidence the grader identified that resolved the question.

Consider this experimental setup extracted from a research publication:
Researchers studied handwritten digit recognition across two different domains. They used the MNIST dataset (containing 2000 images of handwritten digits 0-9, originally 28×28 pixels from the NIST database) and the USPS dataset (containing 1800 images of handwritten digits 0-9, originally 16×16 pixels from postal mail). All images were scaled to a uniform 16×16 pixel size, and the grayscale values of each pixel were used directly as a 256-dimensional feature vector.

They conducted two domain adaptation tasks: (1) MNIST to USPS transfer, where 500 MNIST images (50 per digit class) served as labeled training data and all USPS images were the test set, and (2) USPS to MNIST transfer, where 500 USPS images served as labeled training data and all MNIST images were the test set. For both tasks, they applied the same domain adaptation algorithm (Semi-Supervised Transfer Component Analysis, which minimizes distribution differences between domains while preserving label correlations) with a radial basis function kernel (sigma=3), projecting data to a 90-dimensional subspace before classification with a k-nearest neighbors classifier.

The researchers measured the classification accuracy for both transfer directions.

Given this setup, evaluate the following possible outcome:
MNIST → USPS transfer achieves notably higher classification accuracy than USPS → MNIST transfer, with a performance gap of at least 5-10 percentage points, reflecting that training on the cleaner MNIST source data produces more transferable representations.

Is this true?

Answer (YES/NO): YES